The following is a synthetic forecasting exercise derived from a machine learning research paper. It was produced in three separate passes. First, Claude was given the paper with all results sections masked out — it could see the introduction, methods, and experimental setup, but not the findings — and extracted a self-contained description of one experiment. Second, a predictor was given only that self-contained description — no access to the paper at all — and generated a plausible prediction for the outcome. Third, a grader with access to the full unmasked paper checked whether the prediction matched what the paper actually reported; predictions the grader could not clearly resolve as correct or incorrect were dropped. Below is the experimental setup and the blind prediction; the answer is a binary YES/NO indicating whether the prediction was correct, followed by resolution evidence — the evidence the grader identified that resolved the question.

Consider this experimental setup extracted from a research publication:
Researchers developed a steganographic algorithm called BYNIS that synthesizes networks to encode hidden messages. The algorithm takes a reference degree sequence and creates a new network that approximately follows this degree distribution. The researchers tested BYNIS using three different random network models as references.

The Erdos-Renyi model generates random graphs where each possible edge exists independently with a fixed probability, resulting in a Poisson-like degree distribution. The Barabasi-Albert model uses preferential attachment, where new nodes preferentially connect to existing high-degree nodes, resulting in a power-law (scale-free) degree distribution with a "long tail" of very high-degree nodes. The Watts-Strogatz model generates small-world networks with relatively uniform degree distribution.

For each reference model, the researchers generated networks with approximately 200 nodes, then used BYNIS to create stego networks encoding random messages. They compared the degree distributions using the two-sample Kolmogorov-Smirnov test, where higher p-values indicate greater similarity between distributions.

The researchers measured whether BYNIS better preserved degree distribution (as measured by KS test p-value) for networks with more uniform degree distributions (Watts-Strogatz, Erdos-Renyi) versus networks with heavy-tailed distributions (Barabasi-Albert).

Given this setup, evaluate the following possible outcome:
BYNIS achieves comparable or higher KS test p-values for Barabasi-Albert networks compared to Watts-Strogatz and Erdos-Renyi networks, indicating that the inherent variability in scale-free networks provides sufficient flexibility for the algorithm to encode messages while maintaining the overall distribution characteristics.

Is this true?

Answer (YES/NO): YES